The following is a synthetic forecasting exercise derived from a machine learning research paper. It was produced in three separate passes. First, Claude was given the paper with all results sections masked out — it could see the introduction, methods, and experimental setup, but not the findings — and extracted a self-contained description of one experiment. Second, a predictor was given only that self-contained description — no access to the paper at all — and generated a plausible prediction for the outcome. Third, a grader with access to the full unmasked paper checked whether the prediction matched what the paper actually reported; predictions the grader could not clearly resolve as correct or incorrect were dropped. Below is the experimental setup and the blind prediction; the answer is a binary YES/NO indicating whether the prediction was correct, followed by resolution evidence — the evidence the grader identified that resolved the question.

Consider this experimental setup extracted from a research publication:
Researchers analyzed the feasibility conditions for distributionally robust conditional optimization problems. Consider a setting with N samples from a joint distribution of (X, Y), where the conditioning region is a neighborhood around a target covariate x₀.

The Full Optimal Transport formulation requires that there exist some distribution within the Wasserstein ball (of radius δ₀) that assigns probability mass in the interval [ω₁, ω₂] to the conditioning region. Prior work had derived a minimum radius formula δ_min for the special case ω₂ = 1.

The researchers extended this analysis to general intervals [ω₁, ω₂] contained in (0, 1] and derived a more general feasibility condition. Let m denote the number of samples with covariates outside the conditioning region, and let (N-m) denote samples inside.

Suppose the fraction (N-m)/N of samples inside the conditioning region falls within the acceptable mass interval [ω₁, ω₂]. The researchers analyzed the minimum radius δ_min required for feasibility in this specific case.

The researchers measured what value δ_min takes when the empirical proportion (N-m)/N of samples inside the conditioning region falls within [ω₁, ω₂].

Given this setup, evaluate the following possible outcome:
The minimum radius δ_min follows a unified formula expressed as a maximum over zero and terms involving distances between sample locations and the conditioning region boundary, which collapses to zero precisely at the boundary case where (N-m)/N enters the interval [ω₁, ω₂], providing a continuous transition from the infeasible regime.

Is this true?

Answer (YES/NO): NO